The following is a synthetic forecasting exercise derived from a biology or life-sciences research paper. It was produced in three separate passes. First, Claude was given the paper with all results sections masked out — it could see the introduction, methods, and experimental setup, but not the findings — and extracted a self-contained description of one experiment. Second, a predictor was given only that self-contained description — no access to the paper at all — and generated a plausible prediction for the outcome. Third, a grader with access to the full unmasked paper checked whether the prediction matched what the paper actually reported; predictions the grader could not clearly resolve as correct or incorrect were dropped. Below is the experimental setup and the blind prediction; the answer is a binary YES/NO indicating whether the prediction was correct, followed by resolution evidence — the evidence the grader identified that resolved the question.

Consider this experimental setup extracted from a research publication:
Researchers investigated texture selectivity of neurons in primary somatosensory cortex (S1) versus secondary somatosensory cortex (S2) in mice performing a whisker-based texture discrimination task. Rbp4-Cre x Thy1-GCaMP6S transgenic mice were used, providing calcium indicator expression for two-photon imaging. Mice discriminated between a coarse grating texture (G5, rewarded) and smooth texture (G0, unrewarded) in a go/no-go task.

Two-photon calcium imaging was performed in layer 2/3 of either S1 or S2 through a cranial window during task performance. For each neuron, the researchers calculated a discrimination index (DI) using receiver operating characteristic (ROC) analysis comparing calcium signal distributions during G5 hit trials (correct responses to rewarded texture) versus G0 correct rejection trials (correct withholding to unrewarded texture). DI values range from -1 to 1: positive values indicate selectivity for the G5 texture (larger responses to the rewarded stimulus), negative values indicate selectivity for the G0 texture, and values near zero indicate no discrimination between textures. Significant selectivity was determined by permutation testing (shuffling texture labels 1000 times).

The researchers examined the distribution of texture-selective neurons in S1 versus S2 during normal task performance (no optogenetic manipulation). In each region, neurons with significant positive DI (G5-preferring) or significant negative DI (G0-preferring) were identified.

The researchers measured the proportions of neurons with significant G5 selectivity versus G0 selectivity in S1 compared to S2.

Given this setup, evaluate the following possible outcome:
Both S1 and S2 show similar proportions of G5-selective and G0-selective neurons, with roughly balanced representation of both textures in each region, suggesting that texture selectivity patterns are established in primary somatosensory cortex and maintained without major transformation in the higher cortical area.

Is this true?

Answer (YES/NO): NO